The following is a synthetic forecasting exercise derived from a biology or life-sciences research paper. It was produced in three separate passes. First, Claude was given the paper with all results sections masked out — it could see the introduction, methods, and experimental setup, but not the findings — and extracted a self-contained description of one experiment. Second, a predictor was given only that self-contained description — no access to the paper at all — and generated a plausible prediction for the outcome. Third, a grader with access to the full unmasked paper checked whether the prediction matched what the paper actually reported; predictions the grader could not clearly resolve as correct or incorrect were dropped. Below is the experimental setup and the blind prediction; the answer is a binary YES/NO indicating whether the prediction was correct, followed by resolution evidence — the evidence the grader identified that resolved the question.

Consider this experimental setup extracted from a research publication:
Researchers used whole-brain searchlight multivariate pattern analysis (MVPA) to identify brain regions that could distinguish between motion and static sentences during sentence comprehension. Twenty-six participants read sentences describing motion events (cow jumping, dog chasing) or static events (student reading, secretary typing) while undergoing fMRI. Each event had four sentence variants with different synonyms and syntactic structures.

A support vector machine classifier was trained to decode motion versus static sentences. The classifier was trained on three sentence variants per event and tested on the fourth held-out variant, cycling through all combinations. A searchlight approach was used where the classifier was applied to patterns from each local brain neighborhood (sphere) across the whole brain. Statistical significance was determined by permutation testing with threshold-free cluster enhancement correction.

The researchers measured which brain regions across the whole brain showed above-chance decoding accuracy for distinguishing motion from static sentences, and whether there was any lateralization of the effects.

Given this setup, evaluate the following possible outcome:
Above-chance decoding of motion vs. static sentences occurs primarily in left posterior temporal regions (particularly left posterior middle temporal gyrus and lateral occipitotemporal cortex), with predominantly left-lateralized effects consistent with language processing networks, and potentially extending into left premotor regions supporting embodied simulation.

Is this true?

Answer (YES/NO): YES